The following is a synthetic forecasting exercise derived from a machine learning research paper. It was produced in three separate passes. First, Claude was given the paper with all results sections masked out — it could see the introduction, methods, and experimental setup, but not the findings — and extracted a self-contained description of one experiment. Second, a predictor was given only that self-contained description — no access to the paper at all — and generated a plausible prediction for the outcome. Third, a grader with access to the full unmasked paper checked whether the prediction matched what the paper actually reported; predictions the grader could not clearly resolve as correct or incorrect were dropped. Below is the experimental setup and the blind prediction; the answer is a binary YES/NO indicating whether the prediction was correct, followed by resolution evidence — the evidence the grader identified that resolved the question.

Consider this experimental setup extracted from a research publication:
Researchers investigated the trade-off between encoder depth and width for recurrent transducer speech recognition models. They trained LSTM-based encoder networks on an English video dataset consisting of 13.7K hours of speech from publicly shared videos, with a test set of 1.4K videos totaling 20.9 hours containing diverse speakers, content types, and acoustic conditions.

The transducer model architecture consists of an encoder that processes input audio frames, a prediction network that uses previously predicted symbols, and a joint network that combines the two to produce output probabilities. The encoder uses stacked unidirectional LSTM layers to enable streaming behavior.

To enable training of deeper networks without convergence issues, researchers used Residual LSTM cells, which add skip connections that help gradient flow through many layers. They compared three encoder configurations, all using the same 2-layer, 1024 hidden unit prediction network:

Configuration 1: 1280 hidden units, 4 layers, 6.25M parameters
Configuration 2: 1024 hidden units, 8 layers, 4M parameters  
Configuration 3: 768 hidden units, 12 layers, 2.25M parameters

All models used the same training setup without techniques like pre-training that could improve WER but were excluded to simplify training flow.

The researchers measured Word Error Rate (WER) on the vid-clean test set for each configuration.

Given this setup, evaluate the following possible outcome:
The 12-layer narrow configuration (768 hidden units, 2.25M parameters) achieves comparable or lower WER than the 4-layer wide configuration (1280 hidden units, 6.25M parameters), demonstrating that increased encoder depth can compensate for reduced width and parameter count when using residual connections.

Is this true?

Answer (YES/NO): YES